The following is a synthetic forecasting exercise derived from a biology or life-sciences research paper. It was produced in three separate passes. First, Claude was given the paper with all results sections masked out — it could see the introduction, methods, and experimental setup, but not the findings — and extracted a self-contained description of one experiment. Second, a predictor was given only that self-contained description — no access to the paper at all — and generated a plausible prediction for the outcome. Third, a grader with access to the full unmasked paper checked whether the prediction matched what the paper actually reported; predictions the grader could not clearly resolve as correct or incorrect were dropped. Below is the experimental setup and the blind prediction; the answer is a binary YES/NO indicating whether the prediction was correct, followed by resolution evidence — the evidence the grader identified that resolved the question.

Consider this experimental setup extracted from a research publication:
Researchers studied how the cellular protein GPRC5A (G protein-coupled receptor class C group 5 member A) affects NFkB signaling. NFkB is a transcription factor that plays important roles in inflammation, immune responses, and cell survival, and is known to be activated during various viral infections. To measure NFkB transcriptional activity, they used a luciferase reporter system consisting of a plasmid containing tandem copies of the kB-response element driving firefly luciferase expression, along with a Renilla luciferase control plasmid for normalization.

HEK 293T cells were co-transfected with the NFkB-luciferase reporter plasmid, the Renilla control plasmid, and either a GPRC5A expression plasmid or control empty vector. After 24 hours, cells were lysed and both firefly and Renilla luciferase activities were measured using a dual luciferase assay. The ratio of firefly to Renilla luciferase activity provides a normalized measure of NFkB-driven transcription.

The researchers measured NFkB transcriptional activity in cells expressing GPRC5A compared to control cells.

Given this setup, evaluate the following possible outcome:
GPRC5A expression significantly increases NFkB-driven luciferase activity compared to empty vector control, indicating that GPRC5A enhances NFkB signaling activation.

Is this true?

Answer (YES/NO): NO